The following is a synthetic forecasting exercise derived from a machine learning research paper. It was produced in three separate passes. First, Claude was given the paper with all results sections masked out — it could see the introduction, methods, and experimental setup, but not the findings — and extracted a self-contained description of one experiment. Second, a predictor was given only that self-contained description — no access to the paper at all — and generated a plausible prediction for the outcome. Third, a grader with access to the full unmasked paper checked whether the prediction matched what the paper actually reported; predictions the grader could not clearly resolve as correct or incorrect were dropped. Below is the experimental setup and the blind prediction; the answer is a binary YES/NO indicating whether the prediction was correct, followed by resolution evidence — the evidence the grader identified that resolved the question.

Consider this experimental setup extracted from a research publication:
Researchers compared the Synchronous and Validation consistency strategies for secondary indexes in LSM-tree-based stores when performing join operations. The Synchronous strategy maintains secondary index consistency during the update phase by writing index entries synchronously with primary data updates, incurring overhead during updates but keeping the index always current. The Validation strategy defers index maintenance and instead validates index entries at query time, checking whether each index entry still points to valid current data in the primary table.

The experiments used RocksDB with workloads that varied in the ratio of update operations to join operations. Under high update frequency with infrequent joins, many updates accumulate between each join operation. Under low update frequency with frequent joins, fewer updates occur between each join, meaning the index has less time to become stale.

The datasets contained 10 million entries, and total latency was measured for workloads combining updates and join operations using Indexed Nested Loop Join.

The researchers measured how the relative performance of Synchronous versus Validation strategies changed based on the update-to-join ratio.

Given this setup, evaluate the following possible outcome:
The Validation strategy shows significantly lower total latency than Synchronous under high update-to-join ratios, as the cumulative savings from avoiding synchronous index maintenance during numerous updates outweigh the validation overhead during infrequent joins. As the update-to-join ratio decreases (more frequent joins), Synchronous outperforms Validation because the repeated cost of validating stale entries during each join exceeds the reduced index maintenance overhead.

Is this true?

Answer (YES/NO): NO